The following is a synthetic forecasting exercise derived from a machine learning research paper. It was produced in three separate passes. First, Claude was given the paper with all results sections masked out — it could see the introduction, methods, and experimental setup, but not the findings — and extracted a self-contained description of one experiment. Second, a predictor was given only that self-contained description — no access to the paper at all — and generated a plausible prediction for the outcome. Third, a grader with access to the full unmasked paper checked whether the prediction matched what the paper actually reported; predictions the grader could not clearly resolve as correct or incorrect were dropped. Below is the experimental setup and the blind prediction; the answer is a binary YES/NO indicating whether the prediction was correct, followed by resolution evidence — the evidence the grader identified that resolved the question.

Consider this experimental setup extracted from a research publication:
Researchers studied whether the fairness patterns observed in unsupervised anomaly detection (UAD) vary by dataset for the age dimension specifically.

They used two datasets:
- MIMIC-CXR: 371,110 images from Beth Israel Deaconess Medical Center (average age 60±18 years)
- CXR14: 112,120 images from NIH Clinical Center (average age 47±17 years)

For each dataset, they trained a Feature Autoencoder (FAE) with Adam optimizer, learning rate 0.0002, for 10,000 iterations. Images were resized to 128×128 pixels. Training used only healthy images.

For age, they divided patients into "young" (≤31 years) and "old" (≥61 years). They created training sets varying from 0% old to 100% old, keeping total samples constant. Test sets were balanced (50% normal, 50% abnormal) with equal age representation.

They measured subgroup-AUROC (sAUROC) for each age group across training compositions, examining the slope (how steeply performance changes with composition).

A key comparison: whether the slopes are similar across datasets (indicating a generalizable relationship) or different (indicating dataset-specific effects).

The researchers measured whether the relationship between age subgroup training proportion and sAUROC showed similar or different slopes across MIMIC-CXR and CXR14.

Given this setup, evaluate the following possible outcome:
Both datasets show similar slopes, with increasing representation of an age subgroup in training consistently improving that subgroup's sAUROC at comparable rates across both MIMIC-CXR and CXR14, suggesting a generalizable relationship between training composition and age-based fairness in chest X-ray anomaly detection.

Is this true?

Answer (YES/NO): NO